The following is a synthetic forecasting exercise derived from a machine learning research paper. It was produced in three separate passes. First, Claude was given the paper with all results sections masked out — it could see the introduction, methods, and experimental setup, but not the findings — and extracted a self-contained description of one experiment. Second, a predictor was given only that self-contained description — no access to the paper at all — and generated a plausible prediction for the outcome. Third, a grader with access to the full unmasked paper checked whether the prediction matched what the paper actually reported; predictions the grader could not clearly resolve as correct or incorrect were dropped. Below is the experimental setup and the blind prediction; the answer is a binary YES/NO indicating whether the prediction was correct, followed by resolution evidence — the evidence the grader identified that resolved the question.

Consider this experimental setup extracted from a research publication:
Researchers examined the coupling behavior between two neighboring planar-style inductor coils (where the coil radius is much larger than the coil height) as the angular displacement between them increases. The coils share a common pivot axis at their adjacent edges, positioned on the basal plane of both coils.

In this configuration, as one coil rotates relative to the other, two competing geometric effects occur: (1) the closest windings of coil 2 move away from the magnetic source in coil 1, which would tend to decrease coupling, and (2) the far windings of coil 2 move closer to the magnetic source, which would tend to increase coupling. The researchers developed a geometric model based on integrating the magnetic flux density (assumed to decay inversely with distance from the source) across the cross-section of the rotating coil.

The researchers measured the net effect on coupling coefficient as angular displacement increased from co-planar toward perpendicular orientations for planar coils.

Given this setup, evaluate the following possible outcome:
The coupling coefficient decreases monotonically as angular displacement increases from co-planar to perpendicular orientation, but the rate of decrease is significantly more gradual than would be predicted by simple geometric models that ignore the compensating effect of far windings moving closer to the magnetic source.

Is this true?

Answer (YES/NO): NO